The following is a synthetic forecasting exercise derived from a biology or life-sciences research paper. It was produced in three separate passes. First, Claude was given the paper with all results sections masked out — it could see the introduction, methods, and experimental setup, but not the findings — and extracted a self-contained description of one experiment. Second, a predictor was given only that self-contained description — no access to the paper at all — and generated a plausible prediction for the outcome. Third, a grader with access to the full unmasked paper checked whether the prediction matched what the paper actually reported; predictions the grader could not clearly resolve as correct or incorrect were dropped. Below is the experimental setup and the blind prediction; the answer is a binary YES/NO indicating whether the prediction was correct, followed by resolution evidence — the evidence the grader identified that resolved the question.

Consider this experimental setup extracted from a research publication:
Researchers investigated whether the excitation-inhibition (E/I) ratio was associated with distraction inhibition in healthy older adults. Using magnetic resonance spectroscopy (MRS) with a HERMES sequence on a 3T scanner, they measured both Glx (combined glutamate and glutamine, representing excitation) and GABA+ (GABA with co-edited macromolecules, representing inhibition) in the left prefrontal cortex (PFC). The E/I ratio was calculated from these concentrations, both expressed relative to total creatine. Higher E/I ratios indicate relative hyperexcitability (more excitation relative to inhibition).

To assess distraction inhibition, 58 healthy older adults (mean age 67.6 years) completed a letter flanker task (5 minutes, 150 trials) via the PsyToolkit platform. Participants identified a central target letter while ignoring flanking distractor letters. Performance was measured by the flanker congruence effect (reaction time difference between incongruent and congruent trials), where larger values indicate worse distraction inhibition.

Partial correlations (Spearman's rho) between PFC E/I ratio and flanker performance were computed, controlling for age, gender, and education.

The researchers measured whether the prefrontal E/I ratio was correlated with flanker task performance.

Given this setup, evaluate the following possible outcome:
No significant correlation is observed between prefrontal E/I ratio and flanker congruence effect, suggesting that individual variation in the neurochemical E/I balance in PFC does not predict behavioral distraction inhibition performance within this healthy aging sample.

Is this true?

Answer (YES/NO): NO